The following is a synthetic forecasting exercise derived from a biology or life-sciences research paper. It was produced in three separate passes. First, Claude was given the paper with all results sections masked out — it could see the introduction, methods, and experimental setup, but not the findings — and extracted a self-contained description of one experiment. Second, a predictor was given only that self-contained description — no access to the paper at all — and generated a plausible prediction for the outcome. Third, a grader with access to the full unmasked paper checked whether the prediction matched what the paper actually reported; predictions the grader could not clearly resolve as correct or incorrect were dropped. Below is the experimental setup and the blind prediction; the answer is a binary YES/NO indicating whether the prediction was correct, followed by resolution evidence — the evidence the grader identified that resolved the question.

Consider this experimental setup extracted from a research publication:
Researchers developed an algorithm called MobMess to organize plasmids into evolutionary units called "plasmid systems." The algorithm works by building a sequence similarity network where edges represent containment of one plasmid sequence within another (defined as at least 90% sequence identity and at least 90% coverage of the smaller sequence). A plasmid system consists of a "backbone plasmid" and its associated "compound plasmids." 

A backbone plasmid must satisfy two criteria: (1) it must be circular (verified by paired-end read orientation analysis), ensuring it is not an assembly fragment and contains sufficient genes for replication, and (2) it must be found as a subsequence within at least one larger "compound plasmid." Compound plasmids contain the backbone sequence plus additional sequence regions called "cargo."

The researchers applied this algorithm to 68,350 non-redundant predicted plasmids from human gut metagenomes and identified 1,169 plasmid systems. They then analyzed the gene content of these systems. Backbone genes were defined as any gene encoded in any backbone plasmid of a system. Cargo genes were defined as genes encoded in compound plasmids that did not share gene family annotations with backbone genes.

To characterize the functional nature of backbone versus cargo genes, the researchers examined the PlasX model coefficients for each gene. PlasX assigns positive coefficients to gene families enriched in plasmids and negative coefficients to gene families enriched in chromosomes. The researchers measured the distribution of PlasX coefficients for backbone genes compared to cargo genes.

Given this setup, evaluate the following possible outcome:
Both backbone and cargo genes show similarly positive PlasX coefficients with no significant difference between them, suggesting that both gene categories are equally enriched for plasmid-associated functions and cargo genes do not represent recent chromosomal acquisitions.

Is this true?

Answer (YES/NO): NO